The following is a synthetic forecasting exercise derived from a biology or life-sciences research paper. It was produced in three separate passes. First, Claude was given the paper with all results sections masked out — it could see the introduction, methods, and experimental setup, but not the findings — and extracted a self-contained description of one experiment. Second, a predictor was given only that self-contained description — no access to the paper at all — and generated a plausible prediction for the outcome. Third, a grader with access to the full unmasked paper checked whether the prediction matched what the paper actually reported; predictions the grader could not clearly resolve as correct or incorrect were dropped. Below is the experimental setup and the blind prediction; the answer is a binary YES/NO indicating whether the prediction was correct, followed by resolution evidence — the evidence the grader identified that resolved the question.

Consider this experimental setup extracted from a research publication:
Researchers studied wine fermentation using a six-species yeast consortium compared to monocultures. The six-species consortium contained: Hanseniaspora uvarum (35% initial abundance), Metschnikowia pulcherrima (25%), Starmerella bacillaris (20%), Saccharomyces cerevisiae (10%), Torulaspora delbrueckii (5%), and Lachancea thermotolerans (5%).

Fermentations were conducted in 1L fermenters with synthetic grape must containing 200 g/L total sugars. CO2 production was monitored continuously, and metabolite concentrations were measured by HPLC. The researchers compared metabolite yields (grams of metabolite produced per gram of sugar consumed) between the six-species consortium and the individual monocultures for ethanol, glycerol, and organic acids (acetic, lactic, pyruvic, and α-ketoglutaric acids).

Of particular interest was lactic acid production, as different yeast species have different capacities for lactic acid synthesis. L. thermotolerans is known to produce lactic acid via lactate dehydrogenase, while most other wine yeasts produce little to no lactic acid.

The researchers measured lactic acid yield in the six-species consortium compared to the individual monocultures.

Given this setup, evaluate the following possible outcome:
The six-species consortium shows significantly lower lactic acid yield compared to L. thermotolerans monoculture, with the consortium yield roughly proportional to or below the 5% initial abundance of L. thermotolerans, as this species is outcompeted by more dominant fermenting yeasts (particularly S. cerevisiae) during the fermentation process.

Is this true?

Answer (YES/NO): YES